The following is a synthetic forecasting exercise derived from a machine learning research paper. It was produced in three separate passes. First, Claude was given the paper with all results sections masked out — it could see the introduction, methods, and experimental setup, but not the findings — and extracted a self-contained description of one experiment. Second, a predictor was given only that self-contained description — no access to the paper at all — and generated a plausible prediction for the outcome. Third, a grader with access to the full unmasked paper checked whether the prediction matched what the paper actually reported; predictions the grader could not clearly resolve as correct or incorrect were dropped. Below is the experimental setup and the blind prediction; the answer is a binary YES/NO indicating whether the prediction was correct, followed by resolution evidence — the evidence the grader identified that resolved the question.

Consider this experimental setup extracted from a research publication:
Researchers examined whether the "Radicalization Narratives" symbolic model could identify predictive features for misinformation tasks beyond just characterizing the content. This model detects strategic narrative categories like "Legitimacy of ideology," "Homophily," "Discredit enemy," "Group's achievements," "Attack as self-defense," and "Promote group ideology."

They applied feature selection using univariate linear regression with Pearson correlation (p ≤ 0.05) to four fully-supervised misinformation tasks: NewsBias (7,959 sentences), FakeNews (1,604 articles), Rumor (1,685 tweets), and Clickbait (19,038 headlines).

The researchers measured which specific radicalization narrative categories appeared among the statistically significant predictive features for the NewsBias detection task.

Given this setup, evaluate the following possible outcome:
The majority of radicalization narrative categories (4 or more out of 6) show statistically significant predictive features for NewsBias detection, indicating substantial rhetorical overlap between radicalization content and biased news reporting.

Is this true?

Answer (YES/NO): NO